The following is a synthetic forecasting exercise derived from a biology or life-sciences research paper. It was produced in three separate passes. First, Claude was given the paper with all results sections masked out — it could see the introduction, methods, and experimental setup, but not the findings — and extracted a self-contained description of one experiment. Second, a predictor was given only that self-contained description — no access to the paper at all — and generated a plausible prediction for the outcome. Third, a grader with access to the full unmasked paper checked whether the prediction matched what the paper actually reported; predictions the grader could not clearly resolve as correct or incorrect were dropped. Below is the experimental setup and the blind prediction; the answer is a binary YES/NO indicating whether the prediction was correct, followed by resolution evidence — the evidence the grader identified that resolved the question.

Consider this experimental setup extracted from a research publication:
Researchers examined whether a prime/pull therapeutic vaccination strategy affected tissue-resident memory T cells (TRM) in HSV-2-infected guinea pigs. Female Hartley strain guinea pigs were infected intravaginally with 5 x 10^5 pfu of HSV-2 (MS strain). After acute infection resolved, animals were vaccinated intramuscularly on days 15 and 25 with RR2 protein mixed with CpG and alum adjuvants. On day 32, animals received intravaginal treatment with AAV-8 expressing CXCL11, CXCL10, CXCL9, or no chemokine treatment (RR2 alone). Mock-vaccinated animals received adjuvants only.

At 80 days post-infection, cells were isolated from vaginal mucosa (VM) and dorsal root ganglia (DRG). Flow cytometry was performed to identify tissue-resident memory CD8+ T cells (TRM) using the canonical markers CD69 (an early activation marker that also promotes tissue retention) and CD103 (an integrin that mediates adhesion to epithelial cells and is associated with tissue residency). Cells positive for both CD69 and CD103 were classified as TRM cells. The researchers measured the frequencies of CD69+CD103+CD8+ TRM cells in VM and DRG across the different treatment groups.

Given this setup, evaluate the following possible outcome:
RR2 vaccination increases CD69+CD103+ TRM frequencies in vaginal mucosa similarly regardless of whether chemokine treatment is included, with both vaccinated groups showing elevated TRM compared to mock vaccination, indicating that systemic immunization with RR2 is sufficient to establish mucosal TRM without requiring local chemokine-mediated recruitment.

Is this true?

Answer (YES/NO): NO